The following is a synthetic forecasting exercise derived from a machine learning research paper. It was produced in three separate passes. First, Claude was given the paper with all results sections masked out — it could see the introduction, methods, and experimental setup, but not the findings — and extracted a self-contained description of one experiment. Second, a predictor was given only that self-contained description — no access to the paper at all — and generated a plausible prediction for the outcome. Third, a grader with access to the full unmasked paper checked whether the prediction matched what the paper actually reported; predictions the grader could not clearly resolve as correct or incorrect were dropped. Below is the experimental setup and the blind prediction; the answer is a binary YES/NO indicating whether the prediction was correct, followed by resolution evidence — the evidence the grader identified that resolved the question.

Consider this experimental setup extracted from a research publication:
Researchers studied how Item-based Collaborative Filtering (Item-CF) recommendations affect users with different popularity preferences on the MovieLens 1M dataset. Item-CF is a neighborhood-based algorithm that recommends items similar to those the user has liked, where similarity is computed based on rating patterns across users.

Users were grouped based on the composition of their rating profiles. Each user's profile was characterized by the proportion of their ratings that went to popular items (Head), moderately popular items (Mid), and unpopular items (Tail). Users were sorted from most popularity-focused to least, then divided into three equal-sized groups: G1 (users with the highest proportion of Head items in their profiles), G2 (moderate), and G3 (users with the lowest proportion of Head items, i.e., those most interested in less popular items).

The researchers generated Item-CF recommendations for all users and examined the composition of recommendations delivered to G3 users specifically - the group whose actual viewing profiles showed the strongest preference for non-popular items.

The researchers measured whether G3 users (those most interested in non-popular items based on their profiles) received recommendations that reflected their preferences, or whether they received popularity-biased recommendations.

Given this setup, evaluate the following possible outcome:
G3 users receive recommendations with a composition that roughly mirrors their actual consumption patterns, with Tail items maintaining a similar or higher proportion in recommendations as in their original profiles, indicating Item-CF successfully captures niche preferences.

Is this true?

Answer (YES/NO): NO